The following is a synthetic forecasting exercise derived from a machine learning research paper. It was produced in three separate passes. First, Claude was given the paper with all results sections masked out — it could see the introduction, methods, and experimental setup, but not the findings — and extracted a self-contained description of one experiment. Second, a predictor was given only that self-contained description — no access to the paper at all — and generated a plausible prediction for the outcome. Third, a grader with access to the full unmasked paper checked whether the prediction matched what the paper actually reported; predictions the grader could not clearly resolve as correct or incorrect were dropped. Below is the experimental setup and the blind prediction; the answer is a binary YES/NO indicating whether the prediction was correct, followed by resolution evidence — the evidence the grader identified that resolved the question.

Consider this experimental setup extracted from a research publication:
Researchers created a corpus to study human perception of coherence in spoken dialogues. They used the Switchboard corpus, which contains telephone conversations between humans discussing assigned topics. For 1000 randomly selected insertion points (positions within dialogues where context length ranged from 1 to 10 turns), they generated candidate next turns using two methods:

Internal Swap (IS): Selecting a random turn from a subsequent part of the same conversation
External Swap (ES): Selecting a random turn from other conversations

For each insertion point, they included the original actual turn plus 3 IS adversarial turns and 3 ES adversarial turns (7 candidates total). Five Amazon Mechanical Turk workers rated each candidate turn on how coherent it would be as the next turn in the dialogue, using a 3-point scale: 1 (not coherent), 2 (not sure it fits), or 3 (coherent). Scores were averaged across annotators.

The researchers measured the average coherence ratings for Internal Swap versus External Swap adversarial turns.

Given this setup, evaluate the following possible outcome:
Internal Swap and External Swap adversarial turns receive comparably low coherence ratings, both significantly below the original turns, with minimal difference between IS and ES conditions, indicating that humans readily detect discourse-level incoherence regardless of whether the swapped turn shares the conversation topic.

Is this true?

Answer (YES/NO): NO